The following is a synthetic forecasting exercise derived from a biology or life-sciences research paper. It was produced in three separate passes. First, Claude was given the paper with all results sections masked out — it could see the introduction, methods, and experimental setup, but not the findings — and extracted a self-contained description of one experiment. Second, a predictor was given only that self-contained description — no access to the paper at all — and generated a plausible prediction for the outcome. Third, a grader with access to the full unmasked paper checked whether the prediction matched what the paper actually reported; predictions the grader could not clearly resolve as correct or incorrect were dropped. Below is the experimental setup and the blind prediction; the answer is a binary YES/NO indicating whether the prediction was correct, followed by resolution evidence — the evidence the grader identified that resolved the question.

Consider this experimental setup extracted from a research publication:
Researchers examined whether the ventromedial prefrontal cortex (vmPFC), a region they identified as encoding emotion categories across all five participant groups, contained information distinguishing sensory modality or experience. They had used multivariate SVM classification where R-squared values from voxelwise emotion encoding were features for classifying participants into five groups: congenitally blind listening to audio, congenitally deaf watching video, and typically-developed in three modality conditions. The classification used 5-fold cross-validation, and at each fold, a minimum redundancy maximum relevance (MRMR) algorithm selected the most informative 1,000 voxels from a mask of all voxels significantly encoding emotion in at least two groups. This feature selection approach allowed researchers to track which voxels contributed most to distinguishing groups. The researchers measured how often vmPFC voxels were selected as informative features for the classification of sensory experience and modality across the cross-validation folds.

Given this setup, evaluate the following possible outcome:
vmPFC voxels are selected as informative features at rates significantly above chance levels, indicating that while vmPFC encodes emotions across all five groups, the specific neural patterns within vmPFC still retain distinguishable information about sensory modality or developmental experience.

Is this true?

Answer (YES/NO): NO